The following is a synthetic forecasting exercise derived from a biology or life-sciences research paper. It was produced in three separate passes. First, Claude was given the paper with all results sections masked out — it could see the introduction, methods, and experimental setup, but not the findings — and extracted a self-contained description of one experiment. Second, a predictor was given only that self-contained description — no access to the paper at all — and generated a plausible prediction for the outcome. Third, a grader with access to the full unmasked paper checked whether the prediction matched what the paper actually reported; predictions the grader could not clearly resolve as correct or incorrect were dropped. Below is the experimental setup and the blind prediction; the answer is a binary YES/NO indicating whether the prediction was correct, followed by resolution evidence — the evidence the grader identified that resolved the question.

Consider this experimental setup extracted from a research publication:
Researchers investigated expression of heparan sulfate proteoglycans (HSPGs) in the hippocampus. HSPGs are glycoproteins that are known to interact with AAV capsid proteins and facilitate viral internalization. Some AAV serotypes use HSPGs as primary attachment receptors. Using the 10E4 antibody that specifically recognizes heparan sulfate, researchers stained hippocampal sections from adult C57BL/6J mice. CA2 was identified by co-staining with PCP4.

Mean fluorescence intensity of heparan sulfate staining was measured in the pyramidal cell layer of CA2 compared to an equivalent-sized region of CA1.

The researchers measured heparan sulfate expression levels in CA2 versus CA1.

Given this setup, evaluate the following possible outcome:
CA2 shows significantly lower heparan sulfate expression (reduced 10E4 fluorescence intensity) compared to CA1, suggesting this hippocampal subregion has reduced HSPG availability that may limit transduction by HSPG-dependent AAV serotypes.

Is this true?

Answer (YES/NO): NO